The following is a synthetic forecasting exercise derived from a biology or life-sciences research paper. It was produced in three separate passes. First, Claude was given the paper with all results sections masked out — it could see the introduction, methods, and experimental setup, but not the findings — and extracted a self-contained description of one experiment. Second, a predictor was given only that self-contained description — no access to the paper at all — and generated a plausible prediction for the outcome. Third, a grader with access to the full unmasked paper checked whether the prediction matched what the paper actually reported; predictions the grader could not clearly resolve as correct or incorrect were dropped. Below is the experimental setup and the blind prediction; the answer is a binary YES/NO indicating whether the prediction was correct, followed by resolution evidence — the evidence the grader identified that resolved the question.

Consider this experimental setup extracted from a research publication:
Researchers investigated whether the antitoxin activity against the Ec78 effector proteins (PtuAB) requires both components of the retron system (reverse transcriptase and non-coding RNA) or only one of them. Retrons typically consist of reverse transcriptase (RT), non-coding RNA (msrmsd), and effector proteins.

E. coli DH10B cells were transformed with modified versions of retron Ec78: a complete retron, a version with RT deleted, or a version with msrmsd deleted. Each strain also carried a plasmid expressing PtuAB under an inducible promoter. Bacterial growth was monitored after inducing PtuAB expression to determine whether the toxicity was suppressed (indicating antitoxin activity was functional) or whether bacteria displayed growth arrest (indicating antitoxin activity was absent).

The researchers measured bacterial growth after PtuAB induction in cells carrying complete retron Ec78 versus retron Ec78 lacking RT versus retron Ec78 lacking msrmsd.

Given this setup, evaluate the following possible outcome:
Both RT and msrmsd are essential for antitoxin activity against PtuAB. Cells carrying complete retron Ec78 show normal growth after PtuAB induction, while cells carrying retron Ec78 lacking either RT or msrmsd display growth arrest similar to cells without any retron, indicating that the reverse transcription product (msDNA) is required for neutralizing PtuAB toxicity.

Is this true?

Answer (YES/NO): NO